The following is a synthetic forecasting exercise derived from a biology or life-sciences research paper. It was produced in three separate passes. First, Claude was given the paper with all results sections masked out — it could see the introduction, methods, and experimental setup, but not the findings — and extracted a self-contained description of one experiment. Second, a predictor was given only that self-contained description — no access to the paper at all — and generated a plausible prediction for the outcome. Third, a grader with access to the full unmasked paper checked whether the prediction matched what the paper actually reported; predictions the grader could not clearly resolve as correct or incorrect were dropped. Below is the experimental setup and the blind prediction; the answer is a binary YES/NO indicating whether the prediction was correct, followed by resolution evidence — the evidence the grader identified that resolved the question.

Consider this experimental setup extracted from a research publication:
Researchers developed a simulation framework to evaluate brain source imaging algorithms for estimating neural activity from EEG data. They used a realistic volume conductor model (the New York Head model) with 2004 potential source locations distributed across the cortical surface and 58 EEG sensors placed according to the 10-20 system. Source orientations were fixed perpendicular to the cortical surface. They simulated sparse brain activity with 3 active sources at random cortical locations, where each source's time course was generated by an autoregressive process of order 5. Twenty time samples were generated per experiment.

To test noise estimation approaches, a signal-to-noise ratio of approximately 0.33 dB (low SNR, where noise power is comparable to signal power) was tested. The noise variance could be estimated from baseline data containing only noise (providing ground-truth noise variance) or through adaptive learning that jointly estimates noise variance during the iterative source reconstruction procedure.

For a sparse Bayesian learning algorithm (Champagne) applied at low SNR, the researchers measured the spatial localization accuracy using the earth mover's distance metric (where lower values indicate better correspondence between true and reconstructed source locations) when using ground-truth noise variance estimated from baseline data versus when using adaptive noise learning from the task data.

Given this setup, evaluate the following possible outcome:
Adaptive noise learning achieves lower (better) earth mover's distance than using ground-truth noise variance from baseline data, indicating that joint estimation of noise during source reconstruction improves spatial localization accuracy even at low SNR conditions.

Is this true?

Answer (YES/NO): YES